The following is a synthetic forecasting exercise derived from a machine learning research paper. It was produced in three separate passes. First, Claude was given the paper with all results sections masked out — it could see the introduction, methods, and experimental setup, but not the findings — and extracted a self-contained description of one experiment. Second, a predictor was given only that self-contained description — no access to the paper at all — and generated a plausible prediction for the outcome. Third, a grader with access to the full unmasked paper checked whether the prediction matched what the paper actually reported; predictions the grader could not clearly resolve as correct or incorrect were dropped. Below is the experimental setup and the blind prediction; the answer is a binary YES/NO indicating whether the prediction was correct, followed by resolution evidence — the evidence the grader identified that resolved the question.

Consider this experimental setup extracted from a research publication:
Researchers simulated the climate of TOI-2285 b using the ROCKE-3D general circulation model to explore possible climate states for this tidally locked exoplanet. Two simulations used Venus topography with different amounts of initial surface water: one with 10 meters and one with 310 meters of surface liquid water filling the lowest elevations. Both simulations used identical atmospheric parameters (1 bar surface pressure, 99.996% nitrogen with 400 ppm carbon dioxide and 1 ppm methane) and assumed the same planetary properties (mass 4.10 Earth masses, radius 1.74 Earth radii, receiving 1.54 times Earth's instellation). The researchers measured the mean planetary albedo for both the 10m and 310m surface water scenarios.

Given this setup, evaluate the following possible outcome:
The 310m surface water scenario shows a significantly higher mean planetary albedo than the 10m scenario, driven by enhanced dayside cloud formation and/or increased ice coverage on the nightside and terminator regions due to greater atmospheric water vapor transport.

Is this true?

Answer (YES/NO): NO